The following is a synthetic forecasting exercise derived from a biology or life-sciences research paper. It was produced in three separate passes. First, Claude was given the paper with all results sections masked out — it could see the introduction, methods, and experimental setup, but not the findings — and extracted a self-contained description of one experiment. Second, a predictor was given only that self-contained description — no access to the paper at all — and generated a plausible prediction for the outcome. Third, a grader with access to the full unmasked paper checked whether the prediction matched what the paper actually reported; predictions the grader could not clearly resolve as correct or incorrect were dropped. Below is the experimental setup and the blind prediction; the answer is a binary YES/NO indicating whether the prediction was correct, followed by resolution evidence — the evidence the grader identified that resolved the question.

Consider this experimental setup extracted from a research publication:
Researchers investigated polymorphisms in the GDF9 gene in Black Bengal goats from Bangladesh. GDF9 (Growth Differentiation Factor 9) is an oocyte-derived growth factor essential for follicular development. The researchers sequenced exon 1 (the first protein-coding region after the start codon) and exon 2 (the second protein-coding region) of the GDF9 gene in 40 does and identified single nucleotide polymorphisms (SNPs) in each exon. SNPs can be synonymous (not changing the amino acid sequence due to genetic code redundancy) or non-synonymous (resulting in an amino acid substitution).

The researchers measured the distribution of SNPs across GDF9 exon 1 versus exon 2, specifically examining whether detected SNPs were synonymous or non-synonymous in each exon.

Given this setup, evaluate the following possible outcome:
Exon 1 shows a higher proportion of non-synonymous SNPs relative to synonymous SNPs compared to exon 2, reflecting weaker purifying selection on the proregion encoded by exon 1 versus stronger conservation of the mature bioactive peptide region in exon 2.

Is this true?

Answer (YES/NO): NO